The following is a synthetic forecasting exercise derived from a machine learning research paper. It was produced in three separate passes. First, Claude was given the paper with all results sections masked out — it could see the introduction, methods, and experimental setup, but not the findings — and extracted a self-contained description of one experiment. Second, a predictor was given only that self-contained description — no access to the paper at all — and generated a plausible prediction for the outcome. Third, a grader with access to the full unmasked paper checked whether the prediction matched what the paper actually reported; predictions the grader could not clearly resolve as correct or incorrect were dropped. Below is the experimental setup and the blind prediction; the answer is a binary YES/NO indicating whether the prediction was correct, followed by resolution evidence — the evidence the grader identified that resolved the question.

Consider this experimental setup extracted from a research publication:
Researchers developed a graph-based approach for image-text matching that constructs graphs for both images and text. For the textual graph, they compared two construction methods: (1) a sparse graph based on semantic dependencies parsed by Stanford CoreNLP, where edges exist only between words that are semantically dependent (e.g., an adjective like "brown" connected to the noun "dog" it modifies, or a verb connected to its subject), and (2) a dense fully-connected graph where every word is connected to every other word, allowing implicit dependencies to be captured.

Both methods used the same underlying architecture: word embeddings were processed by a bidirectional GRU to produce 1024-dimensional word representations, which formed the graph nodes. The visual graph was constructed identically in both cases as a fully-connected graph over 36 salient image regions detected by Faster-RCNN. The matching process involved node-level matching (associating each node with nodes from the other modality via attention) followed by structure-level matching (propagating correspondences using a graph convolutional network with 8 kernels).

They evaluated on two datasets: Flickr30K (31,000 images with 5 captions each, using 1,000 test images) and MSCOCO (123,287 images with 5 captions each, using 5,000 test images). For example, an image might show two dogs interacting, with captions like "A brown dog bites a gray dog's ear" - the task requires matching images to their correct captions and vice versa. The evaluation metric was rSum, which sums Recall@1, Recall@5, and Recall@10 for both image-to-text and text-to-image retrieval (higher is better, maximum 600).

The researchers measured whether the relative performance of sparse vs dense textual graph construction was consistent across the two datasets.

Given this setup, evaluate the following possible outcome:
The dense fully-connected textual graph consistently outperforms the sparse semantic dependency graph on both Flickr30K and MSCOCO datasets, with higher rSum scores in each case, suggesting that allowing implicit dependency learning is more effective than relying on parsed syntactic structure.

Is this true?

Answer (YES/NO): NO